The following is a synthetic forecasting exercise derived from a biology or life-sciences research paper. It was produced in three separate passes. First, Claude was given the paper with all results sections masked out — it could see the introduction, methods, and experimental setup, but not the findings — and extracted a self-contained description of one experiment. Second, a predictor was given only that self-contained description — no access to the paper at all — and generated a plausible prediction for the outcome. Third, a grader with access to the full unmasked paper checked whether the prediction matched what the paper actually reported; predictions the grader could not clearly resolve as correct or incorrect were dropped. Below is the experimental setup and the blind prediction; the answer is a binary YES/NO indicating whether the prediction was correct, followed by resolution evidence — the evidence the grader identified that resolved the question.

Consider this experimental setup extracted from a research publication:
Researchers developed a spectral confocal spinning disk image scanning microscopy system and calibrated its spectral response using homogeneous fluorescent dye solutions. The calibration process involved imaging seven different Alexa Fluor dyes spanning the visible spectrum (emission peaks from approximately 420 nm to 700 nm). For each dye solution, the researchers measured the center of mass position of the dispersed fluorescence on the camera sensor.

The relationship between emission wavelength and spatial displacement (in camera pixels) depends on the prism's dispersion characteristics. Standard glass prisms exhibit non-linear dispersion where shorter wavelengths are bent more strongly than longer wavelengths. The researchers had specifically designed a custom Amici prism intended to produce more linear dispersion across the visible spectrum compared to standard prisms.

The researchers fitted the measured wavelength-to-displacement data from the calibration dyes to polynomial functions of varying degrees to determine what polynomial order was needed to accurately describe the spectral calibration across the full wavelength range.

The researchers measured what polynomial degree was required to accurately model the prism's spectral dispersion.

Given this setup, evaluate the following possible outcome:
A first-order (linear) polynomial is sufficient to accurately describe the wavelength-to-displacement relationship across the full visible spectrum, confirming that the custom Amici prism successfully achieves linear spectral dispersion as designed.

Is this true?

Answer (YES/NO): NO